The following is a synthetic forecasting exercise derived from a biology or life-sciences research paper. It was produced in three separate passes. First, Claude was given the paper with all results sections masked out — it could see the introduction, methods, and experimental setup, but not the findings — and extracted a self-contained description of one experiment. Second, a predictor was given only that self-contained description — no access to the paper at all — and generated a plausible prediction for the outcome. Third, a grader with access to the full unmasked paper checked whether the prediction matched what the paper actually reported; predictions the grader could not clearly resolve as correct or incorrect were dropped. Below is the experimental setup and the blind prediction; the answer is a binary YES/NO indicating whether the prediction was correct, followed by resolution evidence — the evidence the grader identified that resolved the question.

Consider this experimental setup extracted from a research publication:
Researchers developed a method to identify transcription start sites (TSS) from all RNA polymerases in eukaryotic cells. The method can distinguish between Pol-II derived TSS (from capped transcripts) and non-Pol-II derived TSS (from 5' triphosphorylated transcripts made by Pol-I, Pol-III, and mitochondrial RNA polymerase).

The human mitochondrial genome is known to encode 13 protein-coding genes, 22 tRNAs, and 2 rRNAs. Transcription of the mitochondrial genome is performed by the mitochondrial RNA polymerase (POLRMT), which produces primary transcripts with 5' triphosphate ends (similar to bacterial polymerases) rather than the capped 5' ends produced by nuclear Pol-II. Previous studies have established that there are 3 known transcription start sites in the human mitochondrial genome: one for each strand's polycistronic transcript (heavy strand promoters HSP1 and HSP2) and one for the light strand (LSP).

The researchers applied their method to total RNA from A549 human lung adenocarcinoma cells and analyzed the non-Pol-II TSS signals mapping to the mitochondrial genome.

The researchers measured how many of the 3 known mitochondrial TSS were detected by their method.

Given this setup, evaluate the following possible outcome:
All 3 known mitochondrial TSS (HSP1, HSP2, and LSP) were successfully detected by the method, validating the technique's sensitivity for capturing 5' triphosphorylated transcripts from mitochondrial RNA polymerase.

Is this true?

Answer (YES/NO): NO